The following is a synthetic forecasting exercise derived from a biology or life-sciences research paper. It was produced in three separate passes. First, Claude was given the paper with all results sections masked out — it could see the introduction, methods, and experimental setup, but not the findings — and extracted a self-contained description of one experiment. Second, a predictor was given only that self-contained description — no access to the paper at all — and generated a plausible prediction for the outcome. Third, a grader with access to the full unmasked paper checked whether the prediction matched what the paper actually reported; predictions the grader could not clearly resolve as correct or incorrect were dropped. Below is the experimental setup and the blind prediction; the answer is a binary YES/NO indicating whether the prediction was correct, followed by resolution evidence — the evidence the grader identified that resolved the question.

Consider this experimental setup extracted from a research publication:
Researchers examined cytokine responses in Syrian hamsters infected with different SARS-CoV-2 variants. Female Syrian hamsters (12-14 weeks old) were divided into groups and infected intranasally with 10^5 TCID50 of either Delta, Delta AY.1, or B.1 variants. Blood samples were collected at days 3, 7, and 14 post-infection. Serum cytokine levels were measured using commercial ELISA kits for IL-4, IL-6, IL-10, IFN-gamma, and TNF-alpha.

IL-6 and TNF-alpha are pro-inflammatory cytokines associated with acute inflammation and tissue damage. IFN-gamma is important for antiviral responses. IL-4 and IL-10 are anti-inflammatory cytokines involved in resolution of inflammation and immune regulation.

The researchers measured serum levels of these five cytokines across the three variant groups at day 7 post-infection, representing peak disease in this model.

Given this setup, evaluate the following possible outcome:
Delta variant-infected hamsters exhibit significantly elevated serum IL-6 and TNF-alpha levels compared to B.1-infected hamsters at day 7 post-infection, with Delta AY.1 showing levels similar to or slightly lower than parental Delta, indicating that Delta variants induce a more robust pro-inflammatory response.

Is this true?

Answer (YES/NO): NO